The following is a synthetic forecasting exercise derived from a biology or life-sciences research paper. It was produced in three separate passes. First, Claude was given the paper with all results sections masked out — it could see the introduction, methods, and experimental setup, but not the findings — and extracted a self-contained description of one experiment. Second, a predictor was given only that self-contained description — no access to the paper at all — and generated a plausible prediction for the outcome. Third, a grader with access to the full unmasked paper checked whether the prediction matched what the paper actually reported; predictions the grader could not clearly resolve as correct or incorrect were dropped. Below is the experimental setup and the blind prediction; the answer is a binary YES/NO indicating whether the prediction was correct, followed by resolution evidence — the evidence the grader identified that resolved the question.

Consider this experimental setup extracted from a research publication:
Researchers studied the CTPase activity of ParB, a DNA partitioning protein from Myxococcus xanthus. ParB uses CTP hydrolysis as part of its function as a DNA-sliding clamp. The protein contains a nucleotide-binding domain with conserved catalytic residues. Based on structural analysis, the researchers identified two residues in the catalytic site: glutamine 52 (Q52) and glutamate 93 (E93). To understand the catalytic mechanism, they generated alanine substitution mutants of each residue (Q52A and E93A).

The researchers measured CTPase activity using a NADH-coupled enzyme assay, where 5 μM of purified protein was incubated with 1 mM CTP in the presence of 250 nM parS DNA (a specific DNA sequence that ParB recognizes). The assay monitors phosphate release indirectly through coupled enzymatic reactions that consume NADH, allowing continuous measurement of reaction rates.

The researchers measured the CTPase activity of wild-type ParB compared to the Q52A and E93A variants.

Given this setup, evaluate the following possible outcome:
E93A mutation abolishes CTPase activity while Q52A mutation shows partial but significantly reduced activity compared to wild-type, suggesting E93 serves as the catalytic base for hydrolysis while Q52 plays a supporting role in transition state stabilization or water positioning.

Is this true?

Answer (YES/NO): NO